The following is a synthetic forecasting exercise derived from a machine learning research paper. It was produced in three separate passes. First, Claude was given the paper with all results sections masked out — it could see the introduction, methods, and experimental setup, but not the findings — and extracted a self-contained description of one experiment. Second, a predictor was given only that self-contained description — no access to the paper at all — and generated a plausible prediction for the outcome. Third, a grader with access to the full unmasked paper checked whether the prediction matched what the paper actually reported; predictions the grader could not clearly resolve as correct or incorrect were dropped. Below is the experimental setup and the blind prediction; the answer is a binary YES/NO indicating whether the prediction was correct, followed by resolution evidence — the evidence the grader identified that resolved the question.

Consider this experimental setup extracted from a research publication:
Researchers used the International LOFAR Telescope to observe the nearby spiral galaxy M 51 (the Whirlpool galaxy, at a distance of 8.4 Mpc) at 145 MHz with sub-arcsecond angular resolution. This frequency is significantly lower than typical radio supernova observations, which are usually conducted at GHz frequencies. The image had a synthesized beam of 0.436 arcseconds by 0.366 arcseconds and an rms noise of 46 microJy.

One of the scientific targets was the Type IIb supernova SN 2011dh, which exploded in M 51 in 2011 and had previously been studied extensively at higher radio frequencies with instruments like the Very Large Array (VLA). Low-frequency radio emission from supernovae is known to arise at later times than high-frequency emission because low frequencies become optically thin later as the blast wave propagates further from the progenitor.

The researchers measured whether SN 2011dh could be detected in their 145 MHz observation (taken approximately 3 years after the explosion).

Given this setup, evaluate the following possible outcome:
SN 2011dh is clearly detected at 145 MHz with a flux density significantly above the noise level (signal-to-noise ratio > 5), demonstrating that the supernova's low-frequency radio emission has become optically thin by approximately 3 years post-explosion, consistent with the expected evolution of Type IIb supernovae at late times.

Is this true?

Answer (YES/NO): NO